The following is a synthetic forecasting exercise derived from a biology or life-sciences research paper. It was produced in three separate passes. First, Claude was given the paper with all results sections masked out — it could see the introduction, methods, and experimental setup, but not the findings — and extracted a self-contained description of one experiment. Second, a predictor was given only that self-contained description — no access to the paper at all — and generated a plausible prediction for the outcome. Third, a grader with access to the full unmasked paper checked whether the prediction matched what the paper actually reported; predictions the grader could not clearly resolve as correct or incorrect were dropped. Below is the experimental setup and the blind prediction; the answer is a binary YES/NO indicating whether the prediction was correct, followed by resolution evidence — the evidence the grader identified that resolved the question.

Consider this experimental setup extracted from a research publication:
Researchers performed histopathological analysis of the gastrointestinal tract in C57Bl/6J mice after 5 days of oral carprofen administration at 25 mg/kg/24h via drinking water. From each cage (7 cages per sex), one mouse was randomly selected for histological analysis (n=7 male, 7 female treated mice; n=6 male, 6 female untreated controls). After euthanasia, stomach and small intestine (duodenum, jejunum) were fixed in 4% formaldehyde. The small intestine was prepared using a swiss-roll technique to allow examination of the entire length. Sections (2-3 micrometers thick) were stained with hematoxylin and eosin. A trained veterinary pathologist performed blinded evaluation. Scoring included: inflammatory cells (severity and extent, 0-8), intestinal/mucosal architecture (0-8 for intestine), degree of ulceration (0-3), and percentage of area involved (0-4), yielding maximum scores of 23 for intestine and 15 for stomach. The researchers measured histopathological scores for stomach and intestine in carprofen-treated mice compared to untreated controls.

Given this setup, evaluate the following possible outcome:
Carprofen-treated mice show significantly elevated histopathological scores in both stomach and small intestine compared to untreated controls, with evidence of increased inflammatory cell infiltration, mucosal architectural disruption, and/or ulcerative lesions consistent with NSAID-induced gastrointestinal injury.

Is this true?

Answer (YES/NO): NO